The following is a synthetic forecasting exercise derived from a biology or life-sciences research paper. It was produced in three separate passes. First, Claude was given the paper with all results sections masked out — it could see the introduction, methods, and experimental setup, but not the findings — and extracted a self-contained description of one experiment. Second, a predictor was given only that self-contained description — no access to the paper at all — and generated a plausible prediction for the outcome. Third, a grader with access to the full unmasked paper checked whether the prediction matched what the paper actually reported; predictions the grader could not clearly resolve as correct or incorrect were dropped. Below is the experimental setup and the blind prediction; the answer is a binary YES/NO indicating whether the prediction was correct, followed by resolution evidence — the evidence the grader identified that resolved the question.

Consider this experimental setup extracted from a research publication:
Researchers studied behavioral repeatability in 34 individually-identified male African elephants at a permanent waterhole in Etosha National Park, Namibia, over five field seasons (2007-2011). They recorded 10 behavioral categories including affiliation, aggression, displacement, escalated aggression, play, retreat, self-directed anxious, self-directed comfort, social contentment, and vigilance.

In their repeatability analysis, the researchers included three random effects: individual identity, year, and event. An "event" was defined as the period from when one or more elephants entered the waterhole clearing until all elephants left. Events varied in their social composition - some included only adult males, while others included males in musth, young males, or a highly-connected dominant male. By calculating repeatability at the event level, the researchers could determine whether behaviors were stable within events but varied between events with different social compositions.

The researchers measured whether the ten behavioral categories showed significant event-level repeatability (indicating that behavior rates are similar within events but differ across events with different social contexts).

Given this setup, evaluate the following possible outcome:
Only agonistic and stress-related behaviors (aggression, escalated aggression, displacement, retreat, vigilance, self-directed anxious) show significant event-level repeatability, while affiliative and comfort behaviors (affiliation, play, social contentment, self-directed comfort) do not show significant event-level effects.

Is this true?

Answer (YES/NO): NO